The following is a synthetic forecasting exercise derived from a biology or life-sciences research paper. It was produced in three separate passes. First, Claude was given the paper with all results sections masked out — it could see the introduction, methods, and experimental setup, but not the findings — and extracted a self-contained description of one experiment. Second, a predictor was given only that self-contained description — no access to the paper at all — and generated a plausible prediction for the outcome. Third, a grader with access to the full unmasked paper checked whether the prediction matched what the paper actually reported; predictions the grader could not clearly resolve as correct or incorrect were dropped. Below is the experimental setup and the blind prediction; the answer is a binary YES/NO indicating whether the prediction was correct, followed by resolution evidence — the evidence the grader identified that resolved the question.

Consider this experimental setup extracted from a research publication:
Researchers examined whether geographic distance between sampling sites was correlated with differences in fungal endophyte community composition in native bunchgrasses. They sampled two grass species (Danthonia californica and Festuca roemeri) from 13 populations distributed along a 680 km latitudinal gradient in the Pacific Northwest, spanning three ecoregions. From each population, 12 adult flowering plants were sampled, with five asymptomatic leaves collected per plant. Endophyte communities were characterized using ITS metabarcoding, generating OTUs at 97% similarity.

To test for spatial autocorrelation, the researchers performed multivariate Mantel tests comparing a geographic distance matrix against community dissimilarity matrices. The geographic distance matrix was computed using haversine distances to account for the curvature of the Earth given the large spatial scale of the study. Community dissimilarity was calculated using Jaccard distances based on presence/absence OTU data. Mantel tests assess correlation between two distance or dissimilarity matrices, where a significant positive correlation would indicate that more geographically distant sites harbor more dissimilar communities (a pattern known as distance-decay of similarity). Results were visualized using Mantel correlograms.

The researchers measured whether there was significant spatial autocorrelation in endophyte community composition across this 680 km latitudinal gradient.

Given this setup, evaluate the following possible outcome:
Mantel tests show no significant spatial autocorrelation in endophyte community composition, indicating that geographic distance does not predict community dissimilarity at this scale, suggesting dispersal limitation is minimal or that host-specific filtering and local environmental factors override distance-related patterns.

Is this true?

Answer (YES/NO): NO